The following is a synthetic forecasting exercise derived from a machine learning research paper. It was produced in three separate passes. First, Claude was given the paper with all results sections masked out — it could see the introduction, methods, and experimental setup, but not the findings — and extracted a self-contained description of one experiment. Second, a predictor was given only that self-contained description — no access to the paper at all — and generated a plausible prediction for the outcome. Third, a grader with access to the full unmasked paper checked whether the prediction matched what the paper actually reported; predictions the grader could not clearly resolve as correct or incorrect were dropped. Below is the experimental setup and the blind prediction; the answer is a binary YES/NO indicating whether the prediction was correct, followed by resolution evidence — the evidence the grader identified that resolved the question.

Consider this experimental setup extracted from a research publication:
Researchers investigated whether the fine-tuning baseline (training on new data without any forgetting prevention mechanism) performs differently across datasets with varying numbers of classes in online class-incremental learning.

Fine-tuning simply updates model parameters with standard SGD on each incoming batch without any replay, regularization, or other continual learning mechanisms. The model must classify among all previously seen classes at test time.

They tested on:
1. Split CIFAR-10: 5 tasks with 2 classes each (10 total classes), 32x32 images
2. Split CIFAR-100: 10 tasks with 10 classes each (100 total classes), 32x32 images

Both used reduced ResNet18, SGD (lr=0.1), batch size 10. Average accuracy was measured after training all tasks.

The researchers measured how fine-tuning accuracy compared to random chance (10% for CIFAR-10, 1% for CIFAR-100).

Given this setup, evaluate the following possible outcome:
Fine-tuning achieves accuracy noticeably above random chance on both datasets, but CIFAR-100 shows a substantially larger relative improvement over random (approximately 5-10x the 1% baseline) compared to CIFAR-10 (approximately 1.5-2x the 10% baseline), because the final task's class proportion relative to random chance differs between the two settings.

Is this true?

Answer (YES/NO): YES